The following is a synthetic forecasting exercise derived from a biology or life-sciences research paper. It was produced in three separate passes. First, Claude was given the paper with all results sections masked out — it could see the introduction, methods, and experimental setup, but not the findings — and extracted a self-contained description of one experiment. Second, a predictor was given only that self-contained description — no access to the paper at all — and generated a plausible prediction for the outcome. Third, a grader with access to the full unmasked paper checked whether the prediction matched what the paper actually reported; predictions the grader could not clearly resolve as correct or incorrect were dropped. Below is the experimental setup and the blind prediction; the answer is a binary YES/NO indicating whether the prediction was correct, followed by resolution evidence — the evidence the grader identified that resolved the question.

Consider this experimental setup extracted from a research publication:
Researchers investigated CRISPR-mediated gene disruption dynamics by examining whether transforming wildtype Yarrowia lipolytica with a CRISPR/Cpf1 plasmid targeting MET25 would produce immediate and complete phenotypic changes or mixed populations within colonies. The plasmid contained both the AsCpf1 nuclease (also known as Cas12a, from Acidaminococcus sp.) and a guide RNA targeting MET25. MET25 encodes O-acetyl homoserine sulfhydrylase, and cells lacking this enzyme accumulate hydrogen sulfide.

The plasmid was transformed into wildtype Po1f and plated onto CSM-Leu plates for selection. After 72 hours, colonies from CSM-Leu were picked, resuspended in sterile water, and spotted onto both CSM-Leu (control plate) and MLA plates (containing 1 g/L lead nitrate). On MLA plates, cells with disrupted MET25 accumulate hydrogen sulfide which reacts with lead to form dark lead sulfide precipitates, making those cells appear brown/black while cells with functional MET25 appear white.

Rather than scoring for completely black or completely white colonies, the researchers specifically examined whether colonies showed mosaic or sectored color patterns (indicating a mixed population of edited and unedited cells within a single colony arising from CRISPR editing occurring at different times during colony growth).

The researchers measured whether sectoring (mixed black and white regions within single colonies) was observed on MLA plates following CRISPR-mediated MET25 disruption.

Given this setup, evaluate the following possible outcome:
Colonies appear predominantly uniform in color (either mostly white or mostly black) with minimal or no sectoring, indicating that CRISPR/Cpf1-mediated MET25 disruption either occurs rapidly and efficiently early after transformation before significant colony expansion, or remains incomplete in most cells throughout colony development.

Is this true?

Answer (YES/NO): NO